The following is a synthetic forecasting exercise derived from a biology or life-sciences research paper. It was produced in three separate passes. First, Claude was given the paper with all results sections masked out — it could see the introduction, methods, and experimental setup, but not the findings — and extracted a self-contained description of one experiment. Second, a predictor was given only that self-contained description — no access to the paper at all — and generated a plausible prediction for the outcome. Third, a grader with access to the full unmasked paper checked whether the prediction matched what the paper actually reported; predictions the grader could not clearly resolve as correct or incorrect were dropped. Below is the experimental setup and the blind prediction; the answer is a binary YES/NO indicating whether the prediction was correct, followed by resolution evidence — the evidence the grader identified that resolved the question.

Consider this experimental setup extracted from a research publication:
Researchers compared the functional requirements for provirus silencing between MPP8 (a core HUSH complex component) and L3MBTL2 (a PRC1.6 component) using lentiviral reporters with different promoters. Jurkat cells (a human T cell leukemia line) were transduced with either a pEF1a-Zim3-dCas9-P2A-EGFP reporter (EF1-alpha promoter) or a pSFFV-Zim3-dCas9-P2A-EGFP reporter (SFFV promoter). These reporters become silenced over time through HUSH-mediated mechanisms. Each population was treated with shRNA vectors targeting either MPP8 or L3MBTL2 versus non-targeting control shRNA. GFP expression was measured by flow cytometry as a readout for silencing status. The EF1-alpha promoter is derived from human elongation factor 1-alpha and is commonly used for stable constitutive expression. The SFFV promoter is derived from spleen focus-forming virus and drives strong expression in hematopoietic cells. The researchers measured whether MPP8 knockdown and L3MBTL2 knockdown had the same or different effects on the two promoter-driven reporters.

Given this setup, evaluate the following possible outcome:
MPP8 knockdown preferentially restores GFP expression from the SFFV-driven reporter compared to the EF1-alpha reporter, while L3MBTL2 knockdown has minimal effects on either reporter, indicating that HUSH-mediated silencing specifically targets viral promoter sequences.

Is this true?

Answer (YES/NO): NO